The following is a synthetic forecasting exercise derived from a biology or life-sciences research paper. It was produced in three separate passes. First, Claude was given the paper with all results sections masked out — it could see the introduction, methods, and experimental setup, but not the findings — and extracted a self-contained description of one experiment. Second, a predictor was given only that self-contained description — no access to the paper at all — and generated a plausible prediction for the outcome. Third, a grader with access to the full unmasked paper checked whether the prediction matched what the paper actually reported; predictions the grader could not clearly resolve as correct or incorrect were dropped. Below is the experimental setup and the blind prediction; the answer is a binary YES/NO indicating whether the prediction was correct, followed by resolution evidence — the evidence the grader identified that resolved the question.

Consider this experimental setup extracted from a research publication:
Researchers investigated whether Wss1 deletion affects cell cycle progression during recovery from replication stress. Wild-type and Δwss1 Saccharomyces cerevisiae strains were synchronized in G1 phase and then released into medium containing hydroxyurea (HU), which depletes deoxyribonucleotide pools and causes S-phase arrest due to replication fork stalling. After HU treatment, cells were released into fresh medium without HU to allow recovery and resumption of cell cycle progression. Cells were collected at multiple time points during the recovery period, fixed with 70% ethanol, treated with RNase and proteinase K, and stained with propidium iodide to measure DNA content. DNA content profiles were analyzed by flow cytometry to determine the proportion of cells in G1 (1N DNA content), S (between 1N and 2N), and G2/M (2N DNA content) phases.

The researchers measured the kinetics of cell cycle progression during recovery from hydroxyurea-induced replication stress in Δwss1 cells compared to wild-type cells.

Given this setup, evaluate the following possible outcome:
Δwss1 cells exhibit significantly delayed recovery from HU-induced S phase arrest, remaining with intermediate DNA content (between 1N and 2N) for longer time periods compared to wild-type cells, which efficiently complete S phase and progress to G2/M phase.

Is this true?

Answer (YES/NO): NO